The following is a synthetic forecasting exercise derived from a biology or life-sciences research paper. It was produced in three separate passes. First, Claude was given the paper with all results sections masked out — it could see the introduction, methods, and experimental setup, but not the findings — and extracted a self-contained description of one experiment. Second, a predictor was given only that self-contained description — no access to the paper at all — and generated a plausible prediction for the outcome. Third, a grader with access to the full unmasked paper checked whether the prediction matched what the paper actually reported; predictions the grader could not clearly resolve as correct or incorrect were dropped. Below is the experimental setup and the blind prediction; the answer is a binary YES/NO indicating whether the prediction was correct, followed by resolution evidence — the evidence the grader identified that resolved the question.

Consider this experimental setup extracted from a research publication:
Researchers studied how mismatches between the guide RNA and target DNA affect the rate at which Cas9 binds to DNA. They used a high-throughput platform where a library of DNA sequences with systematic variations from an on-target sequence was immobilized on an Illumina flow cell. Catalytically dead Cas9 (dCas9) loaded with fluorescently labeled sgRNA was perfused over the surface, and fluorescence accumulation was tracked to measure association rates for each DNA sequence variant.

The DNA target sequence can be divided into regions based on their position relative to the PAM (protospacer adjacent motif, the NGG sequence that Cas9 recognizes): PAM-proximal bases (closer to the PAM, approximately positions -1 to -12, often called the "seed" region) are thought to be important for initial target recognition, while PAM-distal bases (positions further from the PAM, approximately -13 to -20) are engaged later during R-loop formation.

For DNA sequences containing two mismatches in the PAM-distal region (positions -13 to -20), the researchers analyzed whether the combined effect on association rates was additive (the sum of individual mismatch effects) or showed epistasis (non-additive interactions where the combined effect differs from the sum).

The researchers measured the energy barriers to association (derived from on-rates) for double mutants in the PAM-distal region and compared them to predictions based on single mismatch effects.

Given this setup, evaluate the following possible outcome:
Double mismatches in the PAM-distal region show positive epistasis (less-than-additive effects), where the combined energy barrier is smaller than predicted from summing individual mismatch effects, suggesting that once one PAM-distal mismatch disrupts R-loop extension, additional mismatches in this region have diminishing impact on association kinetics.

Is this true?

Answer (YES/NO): NO